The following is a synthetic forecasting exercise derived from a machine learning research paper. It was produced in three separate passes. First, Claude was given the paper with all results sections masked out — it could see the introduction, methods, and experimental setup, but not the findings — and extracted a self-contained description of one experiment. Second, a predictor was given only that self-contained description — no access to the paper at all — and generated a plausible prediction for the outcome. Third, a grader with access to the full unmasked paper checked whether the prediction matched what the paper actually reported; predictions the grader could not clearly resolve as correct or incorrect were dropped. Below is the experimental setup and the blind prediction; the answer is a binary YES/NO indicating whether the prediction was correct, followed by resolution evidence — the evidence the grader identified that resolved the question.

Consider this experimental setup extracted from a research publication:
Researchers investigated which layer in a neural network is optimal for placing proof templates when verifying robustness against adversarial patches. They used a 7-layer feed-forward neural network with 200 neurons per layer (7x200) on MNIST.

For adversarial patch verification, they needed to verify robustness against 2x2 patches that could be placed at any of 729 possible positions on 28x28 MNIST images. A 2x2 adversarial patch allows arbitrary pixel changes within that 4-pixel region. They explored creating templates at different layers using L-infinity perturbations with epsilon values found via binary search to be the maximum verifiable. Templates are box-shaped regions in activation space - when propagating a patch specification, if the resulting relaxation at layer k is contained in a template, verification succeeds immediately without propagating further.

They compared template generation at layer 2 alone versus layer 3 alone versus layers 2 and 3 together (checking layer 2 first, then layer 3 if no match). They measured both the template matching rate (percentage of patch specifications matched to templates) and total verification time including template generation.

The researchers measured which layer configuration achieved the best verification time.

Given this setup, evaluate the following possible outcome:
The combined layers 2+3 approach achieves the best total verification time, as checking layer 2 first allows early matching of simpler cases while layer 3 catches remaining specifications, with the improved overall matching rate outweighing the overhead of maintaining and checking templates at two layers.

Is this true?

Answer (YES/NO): YES